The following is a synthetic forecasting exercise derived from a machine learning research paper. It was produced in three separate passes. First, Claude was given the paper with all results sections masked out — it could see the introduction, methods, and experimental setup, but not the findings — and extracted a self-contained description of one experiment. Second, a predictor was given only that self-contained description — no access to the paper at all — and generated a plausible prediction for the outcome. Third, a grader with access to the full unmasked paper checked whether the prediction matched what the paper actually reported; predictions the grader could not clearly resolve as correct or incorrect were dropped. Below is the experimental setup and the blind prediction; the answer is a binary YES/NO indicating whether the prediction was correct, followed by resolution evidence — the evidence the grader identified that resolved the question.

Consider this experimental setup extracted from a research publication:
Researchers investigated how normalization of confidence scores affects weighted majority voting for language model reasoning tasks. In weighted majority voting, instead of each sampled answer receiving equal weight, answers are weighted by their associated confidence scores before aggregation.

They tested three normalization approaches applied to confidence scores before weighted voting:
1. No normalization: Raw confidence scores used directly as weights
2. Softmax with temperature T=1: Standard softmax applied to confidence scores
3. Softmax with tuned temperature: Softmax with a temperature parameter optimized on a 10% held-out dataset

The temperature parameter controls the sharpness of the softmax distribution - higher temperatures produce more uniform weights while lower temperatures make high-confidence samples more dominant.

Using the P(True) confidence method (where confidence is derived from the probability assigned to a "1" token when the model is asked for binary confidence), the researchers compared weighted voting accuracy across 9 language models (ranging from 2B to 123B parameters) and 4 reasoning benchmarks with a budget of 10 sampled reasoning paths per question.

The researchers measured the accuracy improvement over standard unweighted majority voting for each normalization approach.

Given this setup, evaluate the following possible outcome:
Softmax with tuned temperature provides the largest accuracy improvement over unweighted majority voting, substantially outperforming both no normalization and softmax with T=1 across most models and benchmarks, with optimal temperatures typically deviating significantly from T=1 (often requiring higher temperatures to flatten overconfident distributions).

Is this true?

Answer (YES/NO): NO